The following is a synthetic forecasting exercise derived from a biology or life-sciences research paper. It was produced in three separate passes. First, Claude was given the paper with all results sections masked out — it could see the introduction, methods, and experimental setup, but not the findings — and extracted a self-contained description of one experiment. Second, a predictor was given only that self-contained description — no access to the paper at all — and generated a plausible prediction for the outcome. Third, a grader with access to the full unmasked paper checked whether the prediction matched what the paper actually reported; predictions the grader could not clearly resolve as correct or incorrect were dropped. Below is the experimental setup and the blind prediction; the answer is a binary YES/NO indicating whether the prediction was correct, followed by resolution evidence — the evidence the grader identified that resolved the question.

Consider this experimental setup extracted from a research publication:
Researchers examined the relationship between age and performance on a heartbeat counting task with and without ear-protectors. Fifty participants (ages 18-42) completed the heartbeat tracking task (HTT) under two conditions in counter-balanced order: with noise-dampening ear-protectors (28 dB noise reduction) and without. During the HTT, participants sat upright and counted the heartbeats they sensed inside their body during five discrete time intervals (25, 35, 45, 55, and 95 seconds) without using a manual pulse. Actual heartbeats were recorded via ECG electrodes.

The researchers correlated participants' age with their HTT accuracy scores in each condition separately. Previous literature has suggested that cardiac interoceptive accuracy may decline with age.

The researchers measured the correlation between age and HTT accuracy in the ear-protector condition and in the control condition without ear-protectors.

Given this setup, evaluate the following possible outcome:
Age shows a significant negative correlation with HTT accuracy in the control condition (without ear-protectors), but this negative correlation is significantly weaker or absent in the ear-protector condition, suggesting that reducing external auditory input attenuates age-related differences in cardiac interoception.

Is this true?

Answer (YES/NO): NO